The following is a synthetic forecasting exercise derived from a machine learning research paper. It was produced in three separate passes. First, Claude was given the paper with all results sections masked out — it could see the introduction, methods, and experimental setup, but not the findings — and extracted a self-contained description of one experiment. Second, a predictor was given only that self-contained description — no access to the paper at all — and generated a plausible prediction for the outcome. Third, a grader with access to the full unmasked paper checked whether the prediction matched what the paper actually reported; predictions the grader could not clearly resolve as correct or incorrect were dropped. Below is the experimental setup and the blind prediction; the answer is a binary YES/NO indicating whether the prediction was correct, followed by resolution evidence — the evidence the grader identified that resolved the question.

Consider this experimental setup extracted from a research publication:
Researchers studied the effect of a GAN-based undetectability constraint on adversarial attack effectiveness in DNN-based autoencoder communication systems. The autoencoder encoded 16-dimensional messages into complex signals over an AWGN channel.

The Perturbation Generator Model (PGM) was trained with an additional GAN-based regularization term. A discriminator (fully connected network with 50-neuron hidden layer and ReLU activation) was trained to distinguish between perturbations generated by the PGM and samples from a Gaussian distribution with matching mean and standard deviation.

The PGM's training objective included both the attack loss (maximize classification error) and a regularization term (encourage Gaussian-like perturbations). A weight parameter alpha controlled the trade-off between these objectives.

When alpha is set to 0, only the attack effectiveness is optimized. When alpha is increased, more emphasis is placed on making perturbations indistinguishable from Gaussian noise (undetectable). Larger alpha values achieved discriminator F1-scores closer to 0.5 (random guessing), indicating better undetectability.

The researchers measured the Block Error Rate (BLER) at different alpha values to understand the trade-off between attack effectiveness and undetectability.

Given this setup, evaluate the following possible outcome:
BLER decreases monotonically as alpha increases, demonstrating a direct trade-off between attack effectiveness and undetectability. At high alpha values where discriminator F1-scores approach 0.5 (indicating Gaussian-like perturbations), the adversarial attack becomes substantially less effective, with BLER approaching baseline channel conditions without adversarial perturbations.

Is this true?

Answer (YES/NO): NO